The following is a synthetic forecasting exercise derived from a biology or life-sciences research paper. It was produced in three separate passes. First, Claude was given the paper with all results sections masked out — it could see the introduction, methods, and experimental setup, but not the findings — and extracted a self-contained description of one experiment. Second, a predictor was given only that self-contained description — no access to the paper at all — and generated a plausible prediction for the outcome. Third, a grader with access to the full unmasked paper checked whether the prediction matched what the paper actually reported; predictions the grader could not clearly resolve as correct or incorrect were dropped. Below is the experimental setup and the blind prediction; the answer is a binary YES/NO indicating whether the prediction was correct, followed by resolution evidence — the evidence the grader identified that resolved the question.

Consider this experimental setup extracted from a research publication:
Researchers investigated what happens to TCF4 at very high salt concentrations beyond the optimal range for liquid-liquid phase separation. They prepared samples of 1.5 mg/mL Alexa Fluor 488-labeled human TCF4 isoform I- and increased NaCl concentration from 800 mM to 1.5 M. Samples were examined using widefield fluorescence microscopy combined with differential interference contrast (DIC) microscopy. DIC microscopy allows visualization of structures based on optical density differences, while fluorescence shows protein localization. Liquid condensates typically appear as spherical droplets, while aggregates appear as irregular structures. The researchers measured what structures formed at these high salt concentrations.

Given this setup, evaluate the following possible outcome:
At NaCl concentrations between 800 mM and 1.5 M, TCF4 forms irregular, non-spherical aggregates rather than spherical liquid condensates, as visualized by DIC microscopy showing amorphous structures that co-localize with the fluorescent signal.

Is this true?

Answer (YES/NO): NO